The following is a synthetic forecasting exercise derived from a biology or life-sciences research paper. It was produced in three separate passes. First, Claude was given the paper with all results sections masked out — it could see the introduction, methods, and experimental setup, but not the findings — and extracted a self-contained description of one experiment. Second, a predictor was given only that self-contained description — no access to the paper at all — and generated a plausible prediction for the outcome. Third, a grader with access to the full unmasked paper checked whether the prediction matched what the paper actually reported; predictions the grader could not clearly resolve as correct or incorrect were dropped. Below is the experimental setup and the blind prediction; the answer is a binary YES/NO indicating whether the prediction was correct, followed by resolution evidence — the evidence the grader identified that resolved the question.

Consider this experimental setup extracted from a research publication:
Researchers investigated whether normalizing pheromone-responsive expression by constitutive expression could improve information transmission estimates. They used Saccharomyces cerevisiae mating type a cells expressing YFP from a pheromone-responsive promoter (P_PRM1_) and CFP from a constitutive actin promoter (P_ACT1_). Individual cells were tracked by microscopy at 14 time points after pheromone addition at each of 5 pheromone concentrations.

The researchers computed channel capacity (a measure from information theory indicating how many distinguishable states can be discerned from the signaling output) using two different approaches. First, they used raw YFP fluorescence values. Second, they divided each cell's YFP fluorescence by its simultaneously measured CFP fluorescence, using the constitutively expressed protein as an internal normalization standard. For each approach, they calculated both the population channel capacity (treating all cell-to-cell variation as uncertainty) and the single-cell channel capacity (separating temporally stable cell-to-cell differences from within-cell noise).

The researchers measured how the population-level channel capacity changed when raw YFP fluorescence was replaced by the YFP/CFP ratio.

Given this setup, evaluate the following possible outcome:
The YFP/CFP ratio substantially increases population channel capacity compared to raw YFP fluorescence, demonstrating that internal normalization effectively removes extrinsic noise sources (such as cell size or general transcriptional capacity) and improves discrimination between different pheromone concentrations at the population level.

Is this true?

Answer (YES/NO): YES